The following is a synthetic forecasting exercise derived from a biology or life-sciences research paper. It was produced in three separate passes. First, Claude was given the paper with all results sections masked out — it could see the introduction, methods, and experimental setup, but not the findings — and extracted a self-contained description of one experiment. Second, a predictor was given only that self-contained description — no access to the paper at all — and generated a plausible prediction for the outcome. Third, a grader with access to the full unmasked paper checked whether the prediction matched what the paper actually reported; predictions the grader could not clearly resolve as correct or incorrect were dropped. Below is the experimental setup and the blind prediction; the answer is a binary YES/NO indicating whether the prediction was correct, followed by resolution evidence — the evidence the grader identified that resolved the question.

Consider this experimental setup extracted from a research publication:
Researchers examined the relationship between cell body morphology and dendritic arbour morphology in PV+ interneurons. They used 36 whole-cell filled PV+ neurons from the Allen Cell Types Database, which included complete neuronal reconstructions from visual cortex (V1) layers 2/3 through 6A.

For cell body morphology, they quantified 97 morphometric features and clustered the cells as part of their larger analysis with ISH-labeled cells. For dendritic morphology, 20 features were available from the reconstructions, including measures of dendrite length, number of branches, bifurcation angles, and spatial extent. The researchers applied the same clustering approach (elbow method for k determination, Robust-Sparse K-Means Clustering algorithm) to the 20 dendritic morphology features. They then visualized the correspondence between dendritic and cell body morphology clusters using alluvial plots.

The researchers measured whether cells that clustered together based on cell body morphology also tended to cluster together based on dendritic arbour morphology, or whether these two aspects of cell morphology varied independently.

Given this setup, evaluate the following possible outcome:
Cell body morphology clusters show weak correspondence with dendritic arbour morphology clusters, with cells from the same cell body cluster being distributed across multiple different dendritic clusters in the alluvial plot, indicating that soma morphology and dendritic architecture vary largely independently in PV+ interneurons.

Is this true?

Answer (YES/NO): YES